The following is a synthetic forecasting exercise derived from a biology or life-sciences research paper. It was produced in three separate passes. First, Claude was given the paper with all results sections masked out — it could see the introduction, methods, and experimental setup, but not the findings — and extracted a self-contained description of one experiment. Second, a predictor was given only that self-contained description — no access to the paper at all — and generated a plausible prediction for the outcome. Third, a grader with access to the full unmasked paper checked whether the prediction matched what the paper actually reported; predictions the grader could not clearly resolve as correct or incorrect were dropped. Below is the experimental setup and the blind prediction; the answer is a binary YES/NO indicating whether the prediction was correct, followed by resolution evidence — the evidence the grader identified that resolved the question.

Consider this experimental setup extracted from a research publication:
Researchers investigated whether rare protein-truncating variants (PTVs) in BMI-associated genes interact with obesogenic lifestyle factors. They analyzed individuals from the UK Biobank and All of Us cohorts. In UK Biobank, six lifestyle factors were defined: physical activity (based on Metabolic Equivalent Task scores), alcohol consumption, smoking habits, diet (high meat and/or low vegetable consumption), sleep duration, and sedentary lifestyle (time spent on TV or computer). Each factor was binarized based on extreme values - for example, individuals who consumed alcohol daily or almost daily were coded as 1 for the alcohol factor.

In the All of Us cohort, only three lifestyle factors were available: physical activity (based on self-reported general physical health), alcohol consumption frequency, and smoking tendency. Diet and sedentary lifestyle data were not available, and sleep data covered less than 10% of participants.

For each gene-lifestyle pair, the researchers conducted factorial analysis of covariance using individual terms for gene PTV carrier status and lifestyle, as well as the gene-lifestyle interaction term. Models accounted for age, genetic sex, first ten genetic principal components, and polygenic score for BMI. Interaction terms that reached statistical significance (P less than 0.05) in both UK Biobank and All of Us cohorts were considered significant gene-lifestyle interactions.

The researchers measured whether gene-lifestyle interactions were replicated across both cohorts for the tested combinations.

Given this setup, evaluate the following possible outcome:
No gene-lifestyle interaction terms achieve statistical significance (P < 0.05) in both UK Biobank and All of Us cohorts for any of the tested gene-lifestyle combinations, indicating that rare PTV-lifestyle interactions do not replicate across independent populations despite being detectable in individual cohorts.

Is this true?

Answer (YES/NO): NO